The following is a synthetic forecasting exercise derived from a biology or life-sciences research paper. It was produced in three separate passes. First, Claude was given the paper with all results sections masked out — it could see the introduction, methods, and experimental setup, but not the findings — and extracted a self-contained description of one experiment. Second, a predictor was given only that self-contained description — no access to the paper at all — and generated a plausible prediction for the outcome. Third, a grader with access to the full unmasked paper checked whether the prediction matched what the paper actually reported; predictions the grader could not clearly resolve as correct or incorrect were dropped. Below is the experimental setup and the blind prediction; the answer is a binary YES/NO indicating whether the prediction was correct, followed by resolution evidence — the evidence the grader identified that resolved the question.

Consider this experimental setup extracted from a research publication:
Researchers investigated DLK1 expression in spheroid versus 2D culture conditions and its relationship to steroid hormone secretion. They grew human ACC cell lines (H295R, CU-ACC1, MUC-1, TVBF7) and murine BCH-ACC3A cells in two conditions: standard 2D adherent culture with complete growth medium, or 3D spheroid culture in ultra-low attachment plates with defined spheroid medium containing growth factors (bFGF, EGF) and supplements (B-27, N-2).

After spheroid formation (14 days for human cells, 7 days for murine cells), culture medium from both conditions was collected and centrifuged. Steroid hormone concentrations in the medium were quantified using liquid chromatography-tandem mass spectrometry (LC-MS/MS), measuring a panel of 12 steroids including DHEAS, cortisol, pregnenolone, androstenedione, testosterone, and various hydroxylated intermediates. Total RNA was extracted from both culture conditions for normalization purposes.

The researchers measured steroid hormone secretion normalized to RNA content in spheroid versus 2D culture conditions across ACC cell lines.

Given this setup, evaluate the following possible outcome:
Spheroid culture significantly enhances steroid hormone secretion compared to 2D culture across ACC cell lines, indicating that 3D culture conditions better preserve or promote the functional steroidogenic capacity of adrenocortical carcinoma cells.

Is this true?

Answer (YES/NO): YES